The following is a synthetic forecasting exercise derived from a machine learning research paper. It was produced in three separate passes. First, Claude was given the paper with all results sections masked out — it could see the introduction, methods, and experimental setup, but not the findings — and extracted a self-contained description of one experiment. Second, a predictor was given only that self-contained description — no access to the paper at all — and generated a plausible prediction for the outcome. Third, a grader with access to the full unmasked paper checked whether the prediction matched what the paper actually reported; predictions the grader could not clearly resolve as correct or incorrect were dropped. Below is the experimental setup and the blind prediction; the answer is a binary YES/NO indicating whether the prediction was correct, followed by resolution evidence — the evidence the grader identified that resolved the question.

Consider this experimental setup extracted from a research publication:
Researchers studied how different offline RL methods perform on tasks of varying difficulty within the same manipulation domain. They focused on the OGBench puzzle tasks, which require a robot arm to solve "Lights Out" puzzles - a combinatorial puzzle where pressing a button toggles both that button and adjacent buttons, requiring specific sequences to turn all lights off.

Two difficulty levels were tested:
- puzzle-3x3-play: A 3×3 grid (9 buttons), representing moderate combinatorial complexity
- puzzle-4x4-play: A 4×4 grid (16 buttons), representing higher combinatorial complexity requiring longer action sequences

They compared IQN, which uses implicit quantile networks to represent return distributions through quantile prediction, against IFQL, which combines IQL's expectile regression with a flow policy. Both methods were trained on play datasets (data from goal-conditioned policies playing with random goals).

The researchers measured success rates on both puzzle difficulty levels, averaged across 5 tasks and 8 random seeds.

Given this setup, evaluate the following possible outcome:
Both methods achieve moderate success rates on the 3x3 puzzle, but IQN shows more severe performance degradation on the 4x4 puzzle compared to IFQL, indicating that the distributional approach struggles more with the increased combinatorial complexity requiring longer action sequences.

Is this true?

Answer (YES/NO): NO